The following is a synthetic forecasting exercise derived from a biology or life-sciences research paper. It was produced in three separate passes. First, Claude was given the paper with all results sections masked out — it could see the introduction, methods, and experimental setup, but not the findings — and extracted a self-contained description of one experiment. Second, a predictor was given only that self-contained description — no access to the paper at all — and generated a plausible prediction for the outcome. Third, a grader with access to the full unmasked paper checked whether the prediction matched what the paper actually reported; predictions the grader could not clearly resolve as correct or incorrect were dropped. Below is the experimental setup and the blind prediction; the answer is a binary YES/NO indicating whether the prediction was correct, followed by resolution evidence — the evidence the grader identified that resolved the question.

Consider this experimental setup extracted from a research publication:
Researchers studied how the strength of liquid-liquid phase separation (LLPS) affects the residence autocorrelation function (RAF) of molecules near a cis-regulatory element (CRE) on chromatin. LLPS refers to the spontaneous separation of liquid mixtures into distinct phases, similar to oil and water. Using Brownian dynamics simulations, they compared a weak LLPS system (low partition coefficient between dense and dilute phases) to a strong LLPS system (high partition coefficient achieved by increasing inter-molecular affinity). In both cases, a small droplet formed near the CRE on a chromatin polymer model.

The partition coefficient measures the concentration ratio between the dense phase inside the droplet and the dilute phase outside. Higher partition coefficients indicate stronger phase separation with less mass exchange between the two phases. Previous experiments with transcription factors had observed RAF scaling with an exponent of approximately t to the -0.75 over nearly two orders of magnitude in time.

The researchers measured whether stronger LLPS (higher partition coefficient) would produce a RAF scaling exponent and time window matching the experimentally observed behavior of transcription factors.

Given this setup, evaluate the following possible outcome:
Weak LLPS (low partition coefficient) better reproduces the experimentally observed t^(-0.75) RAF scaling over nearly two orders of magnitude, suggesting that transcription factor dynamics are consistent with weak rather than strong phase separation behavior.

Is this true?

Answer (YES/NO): NO